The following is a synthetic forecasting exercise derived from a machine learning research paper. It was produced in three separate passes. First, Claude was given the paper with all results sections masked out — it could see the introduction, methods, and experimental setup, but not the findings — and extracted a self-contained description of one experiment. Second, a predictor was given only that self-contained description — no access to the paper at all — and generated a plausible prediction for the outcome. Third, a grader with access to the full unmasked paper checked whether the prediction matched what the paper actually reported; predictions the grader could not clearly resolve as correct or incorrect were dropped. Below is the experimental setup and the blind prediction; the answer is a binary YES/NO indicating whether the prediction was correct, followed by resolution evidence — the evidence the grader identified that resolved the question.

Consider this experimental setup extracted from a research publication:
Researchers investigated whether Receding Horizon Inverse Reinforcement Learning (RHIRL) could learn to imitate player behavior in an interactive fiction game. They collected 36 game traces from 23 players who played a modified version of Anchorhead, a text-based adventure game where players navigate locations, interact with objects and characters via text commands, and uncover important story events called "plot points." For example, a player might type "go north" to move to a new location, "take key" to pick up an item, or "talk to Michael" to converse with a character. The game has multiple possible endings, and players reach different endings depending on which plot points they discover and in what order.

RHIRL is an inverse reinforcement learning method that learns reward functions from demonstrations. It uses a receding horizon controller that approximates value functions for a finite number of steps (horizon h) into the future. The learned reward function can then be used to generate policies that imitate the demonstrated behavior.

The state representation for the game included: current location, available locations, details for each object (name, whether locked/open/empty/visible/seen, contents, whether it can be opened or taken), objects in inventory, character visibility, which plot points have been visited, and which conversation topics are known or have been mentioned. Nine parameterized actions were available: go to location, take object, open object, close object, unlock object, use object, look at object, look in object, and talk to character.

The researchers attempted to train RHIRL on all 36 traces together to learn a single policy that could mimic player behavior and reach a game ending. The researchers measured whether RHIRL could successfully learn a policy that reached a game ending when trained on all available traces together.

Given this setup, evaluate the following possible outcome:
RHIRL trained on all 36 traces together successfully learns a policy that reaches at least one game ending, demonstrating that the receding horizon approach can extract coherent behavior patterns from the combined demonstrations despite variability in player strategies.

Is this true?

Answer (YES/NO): NO